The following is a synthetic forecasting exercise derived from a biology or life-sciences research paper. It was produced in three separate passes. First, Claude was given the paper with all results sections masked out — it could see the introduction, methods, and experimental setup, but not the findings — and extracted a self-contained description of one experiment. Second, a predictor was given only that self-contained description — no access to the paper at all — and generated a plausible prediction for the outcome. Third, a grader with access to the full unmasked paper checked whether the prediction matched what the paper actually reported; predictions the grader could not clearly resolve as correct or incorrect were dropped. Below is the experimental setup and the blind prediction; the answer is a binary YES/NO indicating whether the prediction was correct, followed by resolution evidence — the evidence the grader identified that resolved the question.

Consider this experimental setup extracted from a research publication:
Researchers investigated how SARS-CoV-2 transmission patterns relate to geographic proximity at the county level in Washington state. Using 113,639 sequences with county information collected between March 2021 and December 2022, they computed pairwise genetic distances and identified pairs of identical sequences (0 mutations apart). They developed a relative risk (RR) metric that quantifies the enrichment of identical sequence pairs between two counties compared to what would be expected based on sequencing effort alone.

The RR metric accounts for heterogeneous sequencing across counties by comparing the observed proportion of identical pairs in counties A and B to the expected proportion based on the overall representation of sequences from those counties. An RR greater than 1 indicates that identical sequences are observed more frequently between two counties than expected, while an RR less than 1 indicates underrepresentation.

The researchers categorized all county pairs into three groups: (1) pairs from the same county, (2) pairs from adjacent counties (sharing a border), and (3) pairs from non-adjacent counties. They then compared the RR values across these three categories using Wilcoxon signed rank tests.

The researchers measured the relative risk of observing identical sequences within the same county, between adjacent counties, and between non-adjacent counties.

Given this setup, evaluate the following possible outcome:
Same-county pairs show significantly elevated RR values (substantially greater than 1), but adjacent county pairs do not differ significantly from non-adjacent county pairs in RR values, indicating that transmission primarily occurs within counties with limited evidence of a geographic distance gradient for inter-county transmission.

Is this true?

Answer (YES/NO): NO